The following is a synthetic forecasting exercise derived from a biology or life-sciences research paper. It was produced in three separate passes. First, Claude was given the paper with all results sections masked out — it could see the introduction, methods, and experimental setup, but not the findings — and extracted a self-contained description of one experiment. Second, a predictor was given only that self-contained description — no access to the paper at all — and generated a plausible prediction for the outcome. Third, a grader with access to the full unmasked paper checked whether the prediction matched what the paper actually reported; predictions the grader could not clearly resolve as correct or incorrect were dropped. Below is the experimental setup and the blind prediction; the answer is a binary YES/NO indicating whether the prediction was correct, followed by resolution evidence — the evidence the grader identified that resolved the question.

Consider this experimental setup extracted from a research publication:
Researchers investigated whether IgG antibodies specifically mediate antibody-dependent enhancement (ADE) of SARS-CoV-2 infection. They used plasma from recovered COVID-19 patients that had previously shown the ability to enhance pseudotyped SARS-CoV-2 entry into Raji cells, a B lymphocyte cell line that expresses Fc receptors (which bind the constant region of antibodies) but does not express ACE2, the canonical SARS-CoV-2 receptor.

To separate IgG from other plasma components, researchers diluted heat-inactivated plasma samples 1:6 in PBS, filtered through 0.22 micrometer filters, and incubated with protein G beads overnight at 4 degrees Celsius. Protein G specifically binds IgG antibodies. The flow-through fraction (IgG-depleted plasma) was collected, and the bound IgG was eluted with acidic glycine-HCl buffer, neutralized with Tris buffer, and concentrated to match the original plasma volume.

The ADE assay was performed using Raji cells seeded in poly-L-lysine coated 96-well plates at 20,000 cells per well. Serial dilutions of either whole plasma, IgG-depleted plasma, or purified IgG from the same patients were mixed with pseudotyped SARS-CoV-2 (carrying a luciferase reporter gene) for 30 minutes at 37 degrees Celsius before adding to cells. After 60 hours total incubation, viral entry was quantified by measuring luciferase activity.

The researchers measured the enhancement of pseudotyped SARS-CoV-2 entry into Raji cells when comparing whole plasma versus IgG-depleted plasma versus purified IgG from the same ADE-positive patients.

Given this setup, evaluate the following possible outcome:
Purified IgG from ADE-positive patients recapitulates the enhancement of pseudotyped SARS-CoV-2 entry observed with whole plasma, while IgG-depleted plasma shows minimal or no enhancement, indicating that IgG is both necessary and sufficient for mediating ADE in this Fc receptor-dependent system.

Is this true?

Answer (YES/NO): YES